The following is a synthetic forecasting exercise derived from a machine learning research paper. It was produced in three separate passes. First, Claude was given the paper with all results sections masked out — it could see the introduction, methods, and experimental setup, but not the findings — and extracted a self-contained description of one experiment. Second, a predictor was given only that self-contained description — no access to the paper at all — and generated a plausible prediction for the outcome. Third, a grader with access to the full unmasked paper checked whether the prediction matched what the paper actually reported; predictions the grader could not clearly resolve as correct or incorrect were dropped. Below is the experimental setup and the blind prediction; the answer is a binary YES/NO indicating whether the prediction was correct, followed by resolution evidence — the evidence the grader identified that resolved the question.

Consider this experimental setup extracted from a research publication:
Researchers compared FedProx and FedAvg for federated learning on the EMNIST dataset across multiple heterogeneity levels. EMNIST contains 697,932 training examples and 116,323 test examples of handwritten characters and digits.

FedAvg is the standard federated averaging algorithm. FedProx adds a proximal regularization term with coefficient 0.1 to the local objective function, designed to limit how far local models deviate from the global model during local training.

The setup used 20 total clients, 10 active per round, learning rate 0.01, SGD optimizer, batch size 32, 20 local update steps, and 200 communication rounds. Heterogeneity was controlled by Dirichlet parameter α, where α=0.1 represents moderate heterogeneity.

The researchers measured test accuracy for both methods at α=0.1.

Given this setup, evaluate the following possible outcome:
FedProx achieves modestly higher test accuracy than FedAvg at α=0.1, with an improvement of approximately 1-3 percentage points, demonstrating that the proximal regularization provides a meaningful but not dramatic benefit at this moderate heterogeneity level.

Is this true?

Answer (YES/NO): NO